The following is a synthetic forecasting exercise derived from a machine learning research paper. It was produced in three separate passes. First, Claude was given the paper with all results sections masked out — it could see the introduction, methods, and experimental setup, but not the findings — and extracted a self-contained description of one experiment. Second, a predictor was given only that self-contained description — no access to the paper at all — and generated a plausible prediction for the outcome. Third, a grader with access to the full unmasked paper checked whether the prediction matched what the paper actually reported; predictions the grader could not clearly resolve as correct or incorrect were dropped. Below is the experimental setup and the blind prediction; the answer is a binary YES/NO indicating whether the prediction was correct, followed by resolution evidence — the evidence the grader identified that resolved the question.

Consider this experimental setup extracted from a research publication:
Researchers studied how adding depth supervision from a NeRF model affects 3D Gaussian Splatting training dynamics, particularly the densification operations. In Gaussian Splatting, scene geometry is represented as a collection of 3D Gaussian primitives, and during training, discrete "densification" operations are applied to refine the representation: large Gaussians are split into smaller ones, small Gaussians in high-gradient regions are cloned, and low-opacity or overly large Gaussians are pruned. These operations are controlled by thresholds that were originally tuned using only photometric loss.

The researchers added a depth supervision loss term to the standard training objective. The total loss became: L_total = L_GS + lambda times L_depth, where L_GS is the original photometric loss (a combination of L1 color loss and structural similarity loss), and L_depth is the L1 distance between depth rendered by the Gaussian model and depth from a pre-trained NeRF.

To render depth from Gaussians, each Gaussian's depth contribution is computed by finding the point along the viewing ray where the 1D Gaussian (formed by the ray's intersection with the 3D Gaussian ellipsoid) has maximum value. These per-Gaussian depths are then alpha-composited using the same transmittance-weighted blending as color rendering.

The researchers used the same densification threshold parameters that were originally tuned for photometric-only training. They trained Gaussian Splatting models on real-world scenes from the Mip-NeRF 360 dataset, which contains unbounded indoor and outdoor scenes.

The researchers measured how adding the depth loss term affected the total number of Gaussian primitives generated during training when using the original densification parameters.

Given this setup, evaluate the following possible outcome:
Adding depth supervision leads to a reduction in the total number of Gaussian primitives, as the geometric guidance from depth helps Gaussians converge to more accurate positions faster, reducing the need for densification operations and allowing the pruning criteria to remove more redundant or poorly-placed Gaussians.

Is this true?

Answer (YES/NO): NO